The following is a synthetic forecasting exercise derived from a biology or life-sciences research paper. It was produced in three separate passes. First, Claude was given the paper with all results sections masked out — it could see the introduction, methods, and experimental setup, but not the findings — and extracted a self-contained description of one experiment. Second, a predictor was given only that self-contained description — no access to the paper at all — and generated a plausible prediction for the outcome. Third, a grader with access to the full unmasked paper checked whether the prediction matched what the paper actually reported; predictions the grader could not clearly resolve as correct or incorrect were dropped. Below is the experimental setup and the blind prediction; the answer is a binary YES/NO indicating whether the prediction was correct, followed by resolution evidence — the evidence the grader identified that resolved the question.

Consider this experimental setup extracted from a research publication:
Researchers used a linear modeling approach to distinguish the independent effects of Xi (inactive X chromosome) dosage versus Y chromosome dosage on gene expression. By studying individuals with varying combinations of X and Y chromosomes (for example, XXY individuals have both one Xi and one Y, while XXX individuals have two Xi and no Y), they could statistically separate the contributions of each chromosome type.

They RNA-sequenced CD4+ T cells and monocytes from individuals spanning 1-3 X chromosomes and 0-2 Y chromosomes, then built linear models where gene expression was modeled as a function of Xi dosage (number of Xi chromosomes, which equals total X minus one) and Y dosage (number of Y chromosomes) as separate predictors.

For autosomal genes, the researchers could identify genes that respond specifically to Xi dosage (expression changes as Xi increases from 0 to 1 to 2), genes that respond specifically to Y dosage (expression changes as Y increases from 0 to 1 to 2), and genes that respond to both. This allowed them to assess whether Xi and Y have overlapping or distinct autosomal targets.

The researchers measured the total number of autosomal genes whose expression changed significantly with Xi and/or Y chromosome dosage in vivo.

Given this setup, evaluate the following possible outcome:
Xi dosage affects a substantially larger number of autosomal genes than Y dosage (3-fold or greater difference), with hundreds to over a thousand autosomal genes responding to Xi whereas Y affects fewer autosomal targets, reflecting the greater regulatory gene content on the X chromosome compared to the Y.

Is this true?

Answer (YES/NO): NO